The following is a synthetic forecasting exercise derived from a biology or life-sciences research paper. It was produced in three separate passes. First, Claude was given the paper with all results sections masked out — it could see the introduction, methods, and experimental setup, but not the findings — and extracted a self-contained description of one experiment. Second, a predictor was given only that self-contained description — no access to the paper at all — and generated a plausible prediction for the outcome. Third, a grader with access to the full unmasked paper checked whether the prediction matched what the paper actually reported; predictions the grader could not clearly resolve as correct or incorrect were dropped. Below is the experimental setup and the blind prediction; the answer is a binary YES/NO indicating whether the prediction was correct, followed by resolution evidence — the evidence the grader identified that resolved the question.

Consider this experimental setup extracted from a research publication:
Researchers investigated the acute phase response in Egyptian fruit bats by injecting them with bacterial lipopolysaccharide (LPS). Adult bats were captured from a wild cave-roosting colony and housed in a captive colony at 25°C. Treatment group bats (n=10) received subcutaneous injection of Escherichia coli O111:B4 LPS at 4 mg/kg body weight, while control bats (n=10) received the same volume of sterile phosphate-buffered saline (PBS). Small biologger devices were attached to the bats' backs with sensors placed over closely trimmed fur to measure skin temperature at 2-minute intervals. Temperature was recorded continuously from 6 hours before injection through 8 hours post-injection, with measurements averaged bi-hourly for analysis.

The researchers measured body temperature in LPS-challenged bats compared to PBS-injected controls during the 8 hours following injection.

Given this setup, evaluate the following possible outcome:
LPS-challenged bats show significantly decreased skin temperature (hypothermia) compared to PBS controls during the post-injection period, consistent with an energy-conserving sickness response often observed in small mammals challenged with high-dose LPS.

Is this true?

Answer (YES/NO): NO